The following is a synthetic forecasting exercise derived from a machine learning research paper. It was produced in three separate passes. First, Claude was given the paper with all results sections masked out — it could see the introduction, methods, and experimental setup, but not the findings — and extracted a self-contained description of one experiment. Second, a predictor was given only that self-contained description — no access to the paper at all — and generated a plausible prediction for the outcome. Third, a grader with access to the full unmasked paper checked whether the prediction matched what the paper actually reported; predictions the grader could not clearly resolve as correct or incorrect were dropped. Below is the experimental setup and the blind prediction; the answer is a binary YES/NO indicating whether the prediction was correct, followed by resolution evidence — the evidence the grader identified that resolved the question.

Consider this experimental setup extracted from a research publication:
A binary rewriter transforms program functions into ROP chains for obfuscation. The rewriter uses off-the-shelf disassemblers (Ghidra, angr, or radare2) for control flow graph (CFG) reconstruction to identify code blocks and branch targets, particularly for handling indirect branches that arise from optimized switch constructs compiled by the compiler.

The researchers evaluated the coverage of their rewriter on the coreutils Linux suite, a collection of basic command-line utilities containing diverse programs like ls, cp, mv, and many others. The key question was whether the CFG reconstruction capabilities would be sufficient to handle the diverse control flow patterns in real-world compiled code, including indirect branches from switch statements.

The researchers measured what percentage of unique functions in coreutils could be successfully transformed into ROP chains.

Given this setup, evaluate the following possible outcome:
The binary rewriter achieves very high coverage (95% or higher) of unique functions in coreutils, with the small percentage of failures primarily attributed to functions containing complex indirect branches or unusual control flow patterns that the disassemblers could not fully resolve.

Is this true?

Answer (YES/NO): NO